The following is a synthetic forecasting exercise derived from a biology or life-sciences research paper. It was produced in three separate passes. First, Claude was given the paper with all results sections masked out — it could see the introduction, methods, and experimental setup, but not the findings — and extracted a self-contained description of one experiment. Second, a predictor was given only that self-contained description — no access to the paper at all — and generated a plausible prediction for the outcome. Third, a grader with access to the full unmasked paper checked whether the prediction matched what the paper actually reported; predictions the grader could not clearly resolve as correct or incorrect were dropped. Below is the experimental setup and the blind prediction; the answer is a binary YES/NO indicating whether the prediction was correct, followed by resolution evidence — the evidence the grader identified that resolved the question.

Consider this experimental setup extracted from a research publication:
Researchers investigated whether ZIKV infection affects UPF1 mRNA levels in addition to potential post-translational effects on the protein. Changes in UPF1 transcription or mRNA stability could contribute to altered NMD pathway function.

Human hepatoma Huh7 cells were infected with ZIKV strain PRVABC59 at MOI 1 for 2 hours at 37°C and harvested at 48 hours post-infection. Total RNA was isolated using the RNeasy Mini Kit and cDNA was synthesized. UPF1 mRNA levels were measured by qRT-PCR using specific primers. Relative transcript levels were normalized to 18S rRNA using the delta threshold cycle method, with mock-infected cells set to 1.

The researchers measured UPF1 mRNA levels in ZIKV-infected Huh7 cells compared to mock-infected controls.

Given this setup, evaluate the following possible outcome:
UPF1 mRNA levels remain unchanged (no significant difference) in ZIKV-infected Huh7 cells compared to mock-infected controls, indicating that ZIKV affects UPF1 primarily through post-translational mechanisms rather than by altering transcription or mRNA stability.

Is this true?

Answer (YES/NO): YES